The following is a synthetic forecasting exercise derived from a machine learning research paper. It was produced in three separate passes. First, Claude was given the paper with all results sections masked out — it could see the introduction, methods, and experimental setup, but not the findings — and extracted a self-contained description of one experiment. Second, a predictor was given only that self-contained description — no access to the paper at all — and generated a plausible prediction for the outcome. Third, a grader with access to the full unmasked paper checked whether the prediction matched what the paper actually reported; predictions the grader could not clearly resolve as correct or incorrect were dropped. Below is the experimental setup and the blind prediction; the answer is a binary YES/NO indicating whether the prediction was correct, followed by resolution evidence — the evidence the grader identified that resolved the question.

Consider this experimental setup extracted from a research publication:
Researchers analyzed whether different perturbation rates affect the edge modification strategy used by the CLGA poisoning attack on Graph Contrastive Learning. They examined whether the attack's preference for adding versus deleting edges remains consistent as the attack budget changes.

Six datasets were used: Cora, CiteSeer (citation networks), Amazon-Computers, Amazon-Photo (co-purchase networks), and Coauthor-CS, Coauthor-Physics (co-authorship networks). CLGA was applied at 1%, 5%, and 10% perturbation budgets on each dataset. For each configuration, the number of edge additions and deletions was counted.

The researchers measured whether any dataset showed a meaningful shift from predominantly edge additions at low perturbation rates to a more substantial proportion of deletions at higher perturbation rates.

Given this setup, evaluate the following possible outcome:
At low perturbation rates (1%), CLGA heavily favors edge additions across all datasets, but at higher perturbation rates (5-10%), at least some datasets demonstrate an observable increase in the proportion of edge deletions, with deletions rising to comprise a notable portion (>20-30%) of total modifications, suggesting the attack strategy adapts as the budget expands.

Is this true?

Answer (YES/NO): NO